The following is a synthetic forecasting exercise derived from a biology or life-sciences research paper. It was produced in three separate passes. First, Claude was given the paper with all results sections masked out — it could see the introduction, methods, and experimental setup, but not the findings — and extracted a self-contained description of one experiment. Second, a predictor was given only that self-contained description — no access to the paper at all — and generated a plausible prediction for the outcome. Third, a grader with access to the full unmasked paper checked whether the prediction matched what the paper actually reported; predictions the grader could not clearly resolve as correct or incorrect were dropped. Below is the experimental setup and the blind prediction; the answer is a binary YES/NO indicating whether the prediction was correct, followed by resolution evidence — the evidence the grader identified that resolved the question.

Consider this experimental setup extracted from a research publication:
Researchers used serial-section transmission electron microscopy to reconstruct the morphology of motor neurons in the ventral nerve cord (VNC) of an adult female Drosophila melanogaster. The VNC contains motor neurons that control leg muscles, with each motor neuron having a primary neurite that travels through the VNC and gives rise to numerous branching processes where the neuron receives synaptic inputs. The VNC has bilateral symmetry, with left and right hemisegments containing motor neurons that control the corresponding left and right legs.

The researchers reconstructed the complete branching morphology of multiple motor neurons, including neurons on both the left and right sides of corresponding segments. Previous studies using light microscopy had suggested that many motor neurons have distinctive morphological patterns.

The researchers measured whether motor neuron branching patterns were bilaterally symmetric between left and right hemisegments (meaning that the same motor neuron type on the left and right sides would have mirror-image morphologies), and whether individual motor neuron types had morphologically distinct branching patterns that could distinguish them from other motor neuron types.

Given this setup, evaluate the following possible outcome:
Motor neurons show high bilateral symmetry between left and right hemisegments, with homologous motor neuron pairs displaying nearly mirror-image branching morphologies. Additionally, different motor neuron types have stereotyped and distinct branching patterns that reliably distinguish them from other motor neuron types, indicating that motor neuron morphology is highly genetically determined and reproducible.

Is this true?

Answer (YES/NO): YES